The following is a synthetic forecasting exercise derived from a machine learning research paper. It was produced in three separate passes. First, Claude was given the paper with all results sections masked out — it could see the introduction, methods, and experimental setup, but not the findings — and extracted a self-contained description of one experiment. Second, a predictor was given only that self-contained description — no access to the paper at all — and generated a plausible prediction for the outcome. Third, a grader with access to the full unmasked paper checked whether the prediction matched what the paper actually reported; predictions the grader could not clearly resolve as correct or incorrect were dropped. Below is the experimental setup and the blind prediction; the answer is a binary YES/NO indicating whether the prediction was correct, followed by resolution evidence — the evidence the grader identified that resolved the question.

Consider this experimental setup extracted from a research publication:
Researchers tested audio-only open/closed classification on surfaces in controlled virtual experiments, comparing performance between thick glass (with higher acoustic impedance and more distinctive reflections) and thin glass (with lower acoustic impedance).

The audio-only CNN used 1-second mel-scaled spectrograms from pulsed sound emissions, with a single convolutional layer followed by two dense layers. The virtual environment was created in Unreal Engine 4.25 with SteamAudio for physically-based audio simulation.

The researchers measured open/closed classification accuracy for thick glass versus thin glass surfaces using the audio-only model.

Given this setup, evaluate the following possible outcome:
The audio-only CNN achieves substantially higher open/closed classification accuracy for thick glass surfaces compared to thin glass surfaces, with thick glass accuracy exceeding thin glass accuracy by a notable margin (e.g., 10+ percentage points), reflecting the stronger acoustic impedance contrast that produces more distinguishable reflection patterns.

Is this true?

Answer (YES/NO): NO